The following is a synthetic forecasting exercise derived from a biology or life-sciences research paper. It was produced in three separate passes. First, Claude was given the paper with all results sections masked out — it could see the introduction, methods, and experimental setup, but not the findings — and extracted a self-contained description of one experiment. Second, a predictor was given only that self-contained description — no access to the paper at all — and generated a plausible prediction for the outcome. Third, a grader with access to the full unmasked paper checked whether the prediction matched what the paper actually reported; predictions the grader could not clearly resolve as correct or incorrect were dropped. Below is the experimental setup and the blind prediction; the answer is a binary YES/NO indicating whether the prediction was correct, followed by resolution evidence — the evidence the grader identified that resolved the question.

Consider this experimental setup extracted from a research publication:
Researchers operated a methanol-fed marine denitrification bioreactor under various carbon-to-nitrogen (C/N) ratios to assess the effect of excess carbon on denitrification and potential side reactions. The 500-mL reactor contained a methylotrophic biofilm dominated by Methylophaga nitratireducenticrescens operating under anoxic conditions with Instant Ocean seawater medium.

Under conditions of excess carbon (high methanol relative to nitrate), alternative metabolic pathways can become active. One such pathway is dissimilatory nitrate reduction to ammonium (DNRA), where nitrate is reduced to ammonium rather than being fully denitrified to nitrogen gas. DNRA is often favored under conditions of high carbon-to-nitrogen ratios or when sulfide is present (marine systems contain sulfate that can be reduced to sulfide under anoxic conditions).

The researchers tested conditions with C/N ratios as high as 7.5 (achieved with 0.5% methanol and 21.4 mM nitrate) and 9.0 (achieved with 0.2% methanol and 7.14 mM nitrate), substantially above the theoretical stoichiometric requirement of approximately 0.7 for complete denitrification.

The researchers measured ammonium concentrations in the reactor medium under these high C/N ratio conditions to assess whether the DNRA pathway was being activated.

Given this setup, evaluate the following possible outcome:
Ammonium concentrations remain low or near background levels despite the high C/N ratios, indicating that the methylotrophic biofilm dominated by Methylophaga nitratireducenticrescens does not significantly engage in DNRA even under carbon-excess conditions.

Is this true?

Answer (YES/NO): YES